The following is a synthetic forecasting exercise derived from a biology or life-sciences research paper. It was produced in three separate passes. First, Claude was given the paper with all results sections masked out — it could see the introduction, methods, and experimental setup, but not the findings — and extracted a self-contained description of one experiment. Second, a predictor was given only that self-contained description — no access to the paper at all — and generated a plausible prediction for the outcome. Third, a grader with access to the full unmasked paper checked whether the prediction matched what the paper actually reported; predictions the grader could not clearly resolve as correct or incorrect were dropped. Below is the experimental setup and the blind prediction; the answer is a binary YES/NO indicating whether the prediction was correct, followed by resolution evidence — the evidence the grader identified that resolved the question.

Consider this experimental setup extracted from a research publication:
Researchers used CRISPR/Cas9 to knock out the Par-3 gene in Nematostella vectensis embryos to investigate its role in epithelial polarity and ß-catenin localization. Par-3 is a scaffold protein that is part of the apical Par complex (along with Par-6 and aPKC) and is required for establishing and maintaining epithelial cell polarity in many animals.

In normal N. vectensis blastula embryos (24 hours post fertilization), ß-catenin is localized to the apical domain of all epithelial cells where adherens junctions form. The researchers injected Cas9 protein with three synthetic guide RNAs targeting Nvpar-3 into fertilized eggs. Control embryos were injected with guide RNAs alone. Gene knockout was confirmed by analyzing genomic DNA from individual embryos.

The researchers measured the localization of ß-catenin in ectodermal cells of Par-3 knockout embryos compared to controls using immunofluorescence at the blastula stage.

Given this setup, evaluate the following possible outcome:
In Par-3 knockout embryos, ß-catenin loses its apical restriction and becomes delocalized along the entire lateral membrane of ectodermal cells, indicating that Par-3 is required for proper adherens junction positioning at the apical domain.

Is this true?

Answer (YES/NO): NO